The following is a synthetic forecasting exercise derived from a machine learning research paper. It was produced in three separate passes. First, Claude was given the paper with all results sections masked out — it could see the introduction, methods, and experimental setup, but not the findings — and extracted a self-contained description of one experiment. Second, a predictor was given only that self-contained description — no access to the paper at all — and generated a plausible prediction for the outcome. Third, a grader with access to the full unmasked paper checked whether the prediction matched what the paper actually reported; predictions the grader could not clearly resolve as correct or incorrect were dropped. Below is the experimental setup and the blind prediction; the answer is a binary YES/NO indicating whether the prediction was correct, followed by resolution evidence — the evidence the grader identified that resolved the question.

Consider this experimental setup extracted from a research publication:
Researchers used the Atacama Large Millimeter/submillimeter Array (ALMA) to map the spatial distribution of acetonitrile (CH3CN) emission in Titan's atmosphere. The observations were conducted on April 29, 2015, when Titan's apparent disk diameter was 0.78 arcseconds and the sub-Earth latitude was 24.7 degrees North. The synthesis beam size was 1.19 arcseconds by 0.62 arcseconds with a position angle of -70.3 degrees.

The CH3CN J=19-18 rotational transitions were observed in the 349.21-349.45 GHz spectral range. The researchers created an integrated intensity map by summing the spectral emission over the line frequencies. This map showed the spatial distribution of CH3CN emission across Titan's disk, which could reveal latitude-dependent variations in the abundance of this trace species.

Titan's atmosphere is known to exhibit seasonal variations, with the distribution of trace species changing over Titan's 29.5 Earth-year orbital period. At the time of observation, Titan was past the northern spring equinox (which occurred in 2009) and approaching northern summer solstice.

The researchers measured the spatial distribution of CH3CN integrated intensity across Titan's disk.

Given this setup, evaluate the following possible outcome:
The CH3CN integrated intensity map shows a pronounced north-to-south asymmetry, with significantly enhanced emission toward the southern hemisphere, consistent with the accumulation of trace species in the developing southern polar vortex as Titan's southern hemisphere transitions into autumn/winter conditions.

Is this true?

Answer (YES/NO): NO